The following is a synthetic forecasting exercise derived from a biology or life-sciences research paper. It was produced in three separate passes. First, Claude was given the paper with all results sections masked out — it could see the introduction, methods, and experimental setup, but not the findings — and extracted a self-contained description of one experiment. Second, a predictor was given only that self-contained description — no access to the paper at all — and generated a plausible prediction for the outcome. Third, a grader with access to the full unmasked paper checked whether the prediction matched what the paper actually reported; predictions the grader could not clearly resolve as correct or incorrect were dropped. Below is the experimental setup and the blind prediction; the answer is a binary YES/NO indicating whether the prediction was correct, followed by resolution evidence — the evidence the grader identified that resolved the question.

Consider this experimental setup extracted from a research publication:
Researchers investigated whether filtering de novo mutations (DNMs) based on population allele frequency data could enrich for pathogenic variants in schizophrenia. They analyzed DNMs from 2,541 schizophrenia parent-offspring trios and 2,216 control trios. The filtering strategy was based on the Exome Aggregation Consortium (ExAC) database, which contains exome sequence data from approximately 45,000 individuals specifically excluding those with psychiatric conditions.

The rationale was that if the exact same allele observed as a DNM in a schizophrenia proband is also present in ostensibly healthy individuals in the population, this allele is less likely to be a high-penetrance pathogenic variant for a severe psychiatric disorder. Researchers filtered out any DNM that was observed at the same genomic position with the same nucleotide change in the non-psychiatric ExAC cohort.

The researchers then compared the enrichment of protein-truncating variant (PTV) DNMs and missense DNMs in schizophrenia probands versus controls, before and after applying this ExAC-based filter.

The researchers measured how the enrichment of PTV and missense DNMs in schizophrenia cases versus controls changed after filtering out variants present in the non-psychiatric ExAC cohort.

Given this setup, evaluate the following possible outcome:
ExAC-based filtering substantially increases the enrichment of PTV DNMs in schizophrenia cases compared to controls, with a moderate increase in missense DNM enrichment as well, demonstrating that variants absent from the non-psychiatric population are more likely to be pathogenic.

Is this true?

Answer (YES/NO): NO